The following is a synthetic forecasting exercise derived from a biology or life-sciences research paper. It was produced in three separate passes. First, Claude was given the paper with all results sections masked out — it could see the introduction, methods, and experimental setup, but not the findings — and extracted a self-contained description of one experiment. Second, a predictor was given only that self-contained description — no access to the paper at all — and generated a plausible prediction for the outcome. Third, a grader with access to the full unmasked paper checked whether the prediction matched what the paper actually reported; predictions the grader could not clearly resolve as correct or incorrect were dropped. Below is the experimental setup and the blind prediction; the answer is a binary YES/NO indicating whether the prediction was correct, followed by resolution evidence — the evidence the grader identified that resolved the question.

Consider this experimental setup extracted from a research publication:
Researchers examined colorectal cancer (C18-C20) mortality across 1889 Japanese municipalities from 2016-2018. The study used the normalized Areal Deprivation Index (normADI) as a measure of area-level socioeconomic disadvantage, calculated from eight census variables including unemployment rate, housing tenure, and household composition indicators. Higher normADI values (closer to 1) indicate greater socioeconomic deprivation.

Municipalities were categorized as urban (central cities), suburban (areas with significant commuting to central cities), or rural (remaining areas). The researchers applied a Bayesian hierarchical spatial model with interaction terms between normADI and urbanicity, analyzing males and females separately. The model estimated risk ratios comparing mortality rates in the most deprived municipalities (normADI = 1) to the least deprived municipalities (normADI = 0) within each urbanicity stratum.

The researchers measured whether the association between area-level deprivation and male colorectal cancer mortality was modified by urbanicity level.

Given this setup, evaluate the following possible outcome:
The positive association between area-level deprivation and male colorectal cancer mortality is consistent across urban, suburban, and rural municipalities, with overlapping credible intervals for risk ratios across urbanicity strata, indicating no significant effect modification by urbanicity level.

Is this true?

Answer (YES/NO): NO